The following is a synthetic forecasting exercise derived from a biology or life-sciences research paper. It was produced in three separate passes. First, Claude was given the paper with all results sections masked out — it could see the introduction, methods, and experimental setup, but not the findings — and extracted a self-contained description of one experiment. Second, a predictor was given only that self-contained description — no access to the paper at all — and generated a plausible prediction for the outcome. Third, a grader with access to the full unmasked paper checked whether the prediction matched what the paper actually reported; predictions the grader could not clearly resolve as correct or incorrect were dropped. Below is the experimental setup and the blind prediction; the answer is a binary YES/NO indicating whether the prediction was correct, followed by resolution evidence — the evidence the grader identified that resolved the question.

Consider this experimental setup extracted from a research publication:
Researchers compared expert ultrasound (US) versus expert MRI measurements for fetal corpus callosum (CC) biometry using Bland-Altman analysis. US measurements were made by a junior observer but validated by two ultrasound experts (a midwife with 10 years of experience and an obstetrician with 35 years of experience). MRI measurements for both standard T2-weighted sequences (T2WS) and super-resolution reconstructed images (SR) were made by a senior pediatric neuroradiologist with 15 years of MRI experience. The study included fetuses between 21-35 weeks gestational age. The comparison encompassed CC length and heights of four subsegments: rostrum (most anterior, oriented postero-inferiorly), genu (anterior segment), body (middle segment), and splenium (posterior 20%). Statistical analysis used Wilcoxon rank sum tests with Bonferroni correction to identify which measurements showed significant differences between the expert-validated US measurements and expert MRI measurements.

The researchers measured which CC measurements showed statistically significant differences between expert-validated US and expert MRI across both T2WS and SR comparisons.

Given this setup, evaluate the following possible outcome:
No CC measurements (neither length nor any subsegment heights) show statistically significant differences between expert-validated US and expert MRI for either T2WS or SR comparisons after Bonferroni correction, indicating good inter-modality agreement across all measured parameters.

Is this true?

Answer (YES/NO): NO